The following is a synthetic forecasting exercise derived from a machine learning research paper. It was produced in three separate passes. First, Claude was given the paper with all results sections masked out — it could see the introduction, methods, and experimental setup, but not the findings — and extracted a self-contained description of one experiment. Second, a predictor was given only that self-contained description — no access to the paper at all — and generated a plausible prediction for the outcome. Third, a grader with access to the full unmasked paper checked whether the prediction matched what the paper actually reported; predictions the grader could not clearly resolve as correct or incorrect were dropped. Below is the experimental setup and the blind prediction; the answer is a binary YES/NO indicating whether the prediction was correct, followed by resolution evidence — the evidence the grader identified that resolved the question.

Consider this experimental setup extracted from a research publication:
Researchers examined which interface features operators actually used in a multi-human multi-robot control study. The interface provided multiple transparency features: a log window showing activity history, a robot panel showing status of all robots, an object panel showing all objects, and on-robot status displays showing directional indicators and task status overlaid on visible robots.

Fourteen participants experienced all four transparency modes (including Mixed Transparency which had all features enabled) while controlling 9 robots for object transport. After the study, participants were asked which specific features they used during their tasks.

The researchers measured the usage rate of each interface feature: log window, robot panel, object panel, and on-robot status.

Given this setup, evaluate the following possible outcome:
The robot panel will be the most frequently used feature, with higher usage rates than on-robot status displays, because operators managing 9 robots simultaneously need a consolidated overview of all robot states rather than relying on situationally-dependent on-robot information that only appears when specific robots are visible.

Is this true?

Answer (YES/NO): NO